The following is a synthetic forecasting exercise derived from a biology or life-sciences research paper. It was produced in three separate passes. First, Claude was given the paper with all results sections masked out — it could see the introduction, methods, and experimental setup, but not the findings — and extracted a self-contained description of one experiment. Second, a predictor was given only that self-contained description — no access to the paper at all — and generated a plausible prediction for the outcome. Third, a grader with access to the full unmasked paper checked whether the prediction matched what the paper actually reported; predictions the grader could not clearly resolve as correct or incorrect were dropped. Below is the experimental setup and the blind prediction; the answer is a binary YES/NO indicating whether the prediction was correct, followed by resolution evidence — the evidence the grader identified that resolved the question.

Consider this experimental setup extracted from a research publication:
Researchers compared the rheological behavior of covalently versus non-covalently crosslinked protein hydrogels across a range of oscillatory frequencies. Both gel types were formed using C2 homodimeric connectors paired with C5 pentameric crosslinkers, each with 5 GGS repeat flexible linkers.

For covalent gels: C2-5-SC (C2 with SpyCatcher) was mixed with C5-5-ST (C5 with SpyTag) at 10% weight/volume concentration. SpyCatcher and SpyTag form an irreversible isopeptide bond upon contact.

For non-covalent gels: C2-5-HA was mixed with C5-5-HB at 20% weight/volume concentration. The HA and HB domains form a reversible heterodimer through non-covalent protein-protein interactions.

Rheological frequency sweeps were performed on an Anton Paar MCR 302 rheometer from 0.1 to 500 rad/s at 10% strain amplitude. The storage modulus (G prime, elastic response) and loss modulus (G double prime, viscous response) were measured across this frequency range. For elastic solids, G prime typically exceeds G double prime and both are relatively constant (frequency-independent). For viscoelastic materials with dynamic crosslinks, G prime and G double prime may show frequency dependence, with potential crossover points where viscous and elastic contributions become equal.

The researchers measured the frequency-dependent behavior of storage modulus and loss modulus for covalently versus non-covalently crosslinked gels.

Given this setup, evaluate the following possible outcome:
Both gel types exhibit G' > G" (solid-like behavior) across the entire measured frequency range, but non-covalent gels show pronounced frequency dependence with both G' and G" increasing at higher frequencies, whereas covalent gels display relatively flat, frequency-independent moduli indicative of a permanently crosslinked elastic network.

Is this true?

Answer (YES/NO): NO